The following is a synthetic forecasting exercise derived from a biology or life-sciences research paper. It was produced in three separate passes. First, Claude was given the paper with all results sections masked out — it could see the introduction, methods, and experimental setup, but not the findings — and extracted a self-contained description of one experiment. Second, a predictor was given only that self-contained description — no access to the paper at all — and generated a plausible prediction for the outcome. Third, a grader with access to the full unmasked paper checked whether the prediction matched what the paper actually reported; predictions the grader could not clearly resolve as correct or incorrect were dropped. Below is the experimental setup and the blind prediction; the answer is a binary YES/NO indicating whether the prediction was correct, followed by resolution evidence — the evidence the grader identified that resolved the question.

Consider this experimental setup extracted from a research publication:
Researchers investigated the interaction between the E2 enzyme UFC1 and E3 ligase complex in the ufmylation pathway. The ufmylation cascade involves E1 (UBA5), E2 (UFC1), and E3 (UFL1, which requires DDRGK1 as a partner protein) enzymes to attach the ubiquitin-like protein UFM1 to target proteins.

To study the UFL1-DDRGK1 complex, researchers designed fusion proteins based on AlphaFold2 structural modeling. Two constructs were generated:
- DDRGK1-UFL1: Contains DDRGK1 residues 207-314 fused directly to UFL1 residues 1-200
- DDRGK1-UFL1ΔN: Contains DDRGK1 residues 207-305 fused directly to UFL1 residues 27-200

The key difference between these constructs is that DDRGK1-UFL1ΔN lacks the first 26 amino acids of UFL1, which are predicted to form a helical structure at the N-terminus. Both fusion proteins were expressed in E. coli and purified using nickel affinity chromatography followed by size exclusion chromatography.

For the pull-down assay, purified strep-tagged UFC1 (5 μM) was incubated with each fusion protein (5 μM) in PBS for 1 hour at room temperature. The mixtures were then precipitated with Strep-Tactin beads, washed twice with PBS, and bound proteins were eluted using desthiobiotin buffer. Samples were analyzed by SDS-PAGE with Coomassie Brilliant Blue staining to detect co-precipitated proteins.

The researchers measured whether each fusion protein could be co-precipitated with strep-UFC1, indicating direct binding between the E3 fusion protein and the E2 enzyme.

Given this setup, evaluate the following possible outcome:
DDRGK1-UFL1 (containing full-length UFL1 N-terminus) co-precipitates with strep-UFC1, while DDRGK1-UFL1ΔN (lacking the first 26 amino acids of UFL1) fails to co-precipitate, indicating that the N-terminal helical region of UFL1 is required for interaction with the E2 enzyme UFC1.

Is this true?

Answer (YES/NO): YES